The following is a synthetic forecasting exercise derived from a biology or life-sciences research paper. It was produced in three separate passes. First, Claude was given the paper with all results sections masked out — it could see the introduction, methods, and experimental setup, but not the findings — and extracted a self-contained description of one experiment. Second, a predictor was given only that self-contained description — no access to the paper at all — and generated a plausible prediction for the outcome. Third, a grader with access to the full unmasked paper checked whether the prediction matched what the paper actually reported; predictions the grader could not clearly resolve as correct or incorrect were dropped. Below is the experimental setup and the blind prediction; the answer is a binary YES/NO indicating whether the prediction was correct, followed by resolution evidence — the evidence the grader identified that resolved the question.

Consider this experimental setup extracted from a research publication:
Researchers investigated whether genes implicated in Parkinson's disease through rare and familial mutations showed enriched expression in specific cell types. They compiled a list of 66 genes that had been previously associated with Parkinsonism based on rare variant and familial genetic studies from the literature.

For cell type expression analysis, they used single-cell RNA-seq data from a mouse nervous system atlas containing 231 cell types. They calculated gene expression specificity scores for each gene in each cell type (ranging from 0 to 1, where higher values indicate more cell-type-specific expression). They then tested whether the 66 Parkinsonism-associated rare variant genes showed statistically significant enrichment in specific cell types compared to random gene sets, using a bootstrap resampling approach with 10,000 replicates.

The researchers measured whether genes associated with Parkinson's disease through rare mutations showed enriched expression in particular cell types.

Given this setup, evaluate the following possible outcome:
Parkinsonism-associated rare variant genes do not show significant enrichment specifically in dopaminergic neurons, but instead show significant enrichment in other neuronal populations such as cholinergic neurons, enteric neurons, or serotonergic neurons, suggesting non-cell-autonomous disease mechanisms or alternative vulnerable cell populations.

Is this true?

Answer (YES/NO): NO